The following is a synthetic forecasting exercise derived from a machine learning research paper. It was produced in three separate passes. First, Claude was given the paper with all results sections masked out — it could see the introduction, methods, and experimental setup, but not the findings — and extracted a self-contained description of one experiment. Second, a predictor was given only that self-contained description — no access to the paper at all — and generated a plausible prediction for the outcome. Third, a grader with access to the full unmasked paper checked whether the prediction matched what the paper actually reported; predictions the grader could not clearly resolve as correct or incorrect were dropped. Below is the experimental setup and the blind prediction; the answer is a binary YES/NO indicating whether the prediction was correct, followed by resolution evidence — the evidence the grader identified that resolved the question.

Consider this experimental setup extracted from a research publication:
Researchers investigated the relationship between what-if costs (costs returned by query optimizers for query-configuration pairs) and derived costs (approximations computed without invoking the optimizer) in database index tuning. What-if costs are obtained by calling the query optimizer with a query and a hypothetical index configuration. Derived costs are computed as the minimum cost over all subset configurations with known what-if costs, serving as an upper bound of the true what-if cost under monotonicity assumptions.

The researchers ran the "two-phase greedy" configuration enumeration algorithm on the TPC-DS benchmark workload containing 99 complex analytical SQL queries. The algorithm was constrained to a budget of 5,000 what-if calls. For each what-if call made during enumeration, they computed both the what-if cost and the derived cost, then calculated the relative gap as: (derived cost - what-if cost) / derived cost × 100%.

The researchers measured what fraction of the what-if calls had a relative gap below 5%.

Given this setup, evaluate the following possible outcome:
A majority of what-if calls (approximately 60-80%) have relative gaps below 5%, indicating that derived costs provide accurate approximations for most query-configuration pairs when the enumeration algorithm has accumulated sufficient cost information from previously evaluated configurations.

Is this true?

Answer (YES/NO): NO